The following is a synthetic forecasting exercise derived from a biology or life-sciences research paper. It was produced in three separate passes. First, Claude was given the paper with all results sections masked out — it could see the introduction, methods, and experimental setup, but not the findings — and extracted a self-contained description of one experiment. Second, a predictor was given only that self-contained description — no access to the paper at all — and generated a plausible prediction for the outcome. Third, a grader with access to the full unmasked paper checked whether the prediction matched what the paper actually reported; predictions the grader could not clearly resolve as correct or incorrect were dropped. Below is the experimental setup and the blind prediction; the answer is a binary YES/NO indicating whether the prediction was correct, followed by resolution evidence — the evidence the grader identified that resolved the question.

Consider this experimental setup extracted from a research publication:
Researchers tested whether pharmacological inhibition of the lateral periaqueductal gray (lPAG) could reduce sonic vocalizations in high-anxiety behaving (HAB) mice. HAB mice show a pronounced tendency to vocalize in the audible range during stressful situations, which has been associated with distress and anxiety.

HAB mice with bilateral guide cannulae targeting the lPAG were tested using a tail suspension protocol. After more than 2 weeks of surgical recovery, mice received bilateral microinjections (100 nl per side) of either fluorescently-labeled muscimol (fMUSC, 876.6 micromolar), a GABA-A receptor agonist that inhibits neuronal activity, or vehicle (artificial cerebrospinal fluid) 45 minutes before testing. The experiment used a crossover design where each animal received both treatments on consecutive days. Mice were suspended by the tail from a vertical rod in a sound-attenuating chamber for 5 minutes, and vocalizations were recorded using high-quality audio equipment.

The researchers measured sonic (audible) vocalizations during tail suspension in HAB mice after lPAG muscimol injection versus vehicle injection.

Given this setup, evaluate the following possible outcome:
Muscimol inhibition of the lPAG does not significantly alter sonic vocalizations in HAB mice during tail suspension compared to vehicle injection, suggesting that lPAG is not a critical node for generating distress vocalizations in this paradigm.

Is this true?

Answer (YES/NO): NO